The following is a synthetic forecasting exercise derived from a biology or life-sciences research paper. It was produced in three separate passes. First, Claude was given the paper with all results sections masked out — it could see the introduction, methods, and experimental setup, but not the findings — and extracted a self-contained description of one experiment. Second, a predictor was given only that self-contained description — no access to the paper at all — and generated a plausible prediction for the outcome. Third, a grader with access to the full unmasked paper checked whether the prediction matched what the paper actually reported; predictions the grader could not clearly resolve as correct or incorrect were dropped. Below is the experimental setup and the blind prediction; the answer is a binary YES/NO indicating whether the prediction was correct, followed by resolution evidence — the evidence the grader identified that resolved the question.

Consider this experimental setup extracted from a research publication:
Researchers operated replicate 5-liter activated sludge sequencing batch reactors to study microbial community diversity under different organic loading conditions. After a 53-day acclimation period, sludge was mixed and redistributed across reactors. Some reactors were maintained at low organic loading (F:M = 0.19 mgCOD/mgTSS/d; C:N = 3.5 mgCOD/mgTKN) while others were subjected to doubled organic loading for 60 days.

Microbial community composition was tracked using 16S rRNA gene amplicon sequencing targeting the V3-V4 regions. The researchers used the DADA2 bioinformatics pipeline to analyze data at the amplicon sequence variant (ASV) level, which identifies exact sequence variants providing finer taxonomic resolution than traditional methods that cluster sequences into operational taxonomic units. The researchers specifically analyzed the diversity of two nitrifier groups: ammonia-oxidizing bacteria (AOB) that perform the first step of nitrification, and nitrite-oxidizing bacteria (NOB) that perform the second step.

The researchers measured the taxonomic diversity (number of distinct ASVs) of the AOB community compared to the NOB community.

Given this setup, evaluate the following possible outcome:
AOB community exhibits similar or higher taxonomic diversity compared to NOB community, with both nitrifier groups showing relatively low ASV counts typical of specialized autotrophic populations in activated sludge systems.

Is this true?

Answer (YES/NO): YES